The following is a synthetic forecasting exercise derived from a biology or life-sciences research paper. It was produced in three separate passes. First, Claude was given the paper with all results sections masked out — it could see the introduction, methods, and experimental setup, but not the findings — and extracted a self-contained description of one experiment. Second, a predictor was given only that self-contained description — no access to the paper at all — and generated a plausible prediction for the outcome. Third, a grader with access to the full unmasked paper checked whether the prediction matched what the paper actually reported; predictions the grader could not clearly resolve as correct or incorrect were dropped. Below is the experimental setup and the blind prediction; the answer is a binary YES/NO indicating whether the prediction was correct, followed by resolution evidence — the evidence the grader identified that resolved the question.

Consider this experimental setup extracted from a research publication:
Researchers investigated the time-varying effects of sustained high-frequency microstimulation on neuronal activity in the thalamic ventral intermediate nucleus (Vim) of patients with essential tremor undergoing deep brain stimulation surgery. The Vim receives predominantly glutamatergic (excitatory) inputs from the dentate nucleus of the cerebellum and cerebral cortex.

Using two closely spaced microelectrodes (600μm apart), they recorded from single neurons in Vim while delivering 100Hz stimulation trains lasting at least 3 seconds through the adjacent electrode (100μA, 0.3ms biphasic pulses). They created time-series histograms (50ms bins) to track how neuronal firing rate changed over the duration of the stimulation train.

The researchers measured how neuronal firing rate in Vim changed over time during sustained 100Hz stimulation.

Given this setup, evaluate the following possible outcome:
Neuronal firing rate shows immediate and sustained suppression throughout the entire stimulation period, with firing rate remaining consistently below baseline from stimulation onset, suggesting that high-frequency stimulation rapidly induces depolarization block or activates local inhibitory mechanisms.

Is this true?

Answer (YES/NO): NO